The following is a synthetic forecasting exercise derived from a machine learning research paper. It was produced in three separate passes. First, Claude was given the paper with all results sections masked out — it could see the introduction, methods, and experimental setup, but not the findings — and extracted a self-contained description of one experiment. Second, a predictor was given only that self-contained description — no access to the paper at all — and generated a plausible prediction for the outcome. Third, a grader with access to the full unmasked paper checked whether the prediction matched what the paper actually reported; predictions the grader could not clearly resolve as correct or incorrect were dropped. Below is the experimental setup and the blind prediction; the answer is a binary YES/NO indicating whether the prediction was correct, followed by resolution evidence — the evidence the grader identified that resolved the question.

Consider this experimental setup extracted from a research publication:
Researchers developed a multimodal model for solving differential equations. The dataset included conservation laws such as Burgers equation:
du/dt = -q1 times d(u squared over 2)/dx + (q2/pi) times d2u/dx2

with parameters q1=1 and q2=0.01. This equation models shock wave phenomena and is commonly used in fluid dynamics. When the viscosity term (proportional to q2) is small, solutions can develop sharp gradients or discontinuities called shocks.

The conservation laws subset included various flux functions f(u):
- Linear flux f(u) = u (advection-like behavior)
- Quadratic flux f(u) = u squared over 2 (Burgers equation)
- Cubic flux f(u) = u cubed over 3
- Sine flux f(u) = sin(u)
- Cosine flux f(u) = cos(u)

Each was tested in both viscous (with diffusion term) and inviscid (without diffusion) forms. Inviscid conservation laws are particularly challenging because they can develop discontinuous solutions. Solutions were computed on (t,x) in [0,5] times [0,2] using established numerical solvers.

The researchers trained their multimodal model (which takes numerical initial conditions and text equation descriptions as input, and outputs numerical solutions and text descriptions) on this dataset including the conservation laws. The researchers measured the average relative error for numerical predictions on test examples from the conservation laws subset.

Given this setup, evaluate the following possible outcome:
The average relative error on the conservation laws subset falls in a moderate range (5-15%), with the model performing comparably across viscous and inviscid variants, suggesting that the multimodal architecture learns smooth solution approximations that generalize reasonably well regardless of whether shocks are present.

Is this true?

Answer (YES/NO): NO